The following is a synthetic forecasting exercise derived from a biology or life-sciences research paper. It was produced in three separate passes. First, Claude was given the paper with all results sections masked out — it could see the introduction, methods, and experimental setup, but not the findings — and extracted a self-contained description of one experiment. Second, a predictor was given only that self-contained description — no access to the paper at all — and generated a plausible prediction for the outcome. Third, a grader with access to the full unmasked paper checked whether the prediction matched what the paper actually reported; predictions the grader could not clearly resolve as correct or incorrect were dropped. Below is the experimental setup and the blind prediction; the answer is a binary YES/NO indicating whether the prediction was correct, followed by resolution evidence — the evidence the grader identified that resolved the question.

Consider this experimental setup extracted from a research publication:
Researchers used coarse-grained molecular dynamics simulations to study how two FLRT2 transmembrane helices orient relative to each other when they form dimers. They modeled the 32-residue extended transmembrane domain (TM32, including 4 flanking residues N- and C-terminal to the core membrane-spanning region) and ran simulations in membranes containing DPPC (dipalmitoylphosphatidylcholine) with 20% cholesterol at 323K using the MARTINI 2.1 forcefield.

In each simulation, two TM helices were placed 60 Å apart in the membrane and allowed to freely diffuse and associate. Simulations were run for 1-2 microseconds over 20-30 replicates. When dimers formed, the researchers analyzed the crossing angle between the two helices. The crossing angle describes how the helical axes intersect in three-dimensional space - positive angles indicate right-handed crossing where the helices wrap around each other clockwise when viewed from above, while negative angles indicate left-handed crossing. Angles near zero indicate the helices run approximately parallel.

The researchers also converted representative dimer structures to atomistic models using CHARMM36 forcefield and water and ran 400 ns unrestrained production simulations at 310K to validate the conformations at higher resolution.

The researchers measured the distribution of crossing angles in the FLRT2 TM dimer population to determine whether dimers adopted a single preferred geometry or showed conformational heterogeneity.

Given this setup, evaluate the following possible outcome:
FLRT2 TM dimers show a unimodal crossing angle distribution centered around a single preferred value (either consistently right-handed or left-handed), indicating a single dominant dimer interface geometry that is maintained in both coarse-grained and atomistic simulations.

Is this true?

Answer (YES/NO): NO